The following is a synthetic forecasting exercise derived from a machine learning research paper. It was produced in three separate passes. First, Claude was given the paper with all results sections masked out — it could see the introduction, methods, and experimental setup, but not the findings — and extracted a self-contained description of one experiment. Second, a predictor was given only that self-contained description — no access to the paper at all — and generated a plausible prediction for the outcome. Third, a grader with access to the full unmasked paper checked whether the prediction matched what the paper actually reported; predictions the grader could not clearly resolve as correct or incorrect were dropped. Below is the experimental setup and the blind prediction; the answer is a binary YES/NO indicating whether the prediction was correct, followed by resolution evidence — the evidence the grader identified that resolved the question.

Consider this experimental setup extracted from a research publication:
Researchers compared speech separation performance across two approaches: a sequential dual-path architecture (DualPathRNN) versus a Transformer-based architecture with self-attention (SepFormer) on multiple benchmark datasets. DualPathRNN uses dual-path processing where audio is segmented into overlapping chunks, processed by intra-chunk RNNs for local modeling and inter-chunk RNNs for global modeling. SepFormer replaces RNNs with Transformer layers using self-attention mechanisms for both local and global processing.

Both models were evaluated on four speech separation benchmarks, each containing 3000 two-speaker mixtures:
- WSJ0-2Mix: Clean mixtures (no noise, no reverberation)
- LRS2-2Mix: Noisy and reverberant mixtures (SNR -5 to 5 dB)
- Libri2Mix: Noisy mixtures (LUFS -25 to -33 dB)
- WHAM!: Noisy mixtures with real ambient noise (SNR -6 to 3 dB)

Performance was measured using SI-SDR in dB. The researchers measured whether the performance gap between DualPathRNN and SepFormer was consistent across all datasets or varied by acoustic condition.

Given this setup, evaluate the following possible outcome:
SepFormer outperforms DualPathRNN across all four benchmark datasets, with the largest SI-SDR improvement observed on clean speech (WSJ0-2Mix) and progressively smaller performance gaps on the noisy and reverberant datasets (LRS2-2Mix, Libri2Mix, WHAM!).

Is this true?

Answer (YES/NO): NO